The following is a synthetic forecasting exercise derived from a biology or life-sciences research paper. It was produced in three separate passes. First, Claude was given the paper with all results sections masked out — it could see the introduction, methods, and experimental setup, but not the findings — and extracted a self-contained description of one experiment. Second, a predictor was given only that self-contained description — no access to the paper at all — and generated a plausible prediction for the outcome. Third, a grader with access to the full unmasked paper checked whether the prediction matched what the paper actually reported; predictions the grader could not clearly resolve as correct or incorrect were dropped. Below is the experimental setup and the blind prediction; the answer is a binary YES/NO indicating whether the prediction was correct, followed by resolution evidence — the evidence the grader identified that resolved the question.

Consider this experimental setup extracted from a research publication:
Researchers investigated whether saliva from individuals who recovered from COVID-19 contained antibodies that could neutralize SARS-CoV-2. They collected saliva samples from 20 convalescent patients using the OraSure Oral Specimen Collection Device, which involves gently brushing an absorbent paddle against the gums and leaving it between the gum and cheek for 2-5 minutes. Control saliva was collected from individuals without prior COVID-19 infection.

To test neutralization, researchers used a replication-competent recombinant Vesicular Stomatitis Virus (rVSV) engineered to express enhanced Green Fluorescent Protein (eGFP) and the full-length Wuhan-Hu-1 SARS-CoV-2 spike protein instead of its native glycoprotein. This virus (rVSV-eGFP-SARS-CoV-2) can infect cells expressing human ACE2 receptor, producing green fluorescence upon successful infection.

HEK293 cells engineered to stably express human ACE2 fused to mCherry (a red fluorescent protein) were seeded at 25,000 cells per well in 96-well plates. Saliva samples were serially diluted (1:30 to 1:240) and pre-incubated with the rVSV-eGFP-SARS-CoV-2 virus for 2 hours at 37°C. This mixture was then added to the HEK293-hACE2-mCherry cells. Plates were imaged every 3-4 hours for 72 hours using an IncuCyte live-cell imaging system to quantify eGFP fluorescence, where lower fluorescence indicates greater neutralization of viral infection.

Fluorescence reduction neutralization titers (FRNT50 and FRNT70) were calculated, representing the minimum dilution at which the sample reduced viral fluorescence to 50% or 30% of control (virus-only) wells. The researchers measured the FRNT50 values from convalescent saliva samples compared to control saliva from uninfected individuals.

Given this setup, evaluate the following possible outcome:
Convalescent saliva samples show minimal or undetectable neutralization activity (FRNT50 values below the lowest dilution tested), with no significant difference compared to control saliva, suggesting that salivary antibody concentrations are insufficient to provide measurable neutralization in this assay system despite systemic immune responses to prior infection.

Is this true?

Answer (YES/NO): NO